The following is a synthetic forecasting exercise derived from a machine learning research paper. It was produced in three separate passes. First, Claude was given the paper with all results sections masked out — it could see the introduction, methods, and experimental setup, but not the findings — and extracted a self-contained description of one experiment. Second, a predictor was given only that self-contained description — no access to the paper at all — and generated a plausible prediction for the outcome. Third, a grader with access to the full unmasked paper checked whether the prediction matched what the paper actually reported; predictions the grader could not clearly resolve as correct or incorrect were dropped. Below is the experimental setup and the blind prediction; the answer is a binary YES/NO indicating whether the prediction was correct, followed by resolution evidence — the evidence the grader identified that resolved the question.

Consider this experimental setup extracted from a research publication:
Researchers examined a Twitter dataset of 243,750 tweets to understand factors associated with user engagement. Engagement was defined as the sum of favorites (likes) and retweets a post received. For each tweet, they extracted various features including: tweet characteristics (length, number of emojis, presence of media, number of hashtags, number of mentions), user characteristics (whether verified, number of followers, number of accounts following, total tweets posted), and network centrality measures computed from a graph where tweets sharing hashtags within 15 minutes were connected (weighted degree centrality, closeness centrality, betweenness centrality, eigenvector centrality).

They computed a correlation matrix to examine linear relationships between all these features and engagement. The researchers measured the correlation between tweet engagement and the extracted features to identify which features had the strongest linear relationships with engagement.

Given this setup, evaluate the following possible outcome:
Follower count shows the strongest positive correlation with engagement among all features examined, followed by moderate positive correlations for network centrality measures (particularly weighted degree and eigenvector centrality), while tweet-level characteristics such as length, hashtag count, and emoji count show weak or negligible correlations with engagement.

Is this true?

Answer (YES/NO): NO